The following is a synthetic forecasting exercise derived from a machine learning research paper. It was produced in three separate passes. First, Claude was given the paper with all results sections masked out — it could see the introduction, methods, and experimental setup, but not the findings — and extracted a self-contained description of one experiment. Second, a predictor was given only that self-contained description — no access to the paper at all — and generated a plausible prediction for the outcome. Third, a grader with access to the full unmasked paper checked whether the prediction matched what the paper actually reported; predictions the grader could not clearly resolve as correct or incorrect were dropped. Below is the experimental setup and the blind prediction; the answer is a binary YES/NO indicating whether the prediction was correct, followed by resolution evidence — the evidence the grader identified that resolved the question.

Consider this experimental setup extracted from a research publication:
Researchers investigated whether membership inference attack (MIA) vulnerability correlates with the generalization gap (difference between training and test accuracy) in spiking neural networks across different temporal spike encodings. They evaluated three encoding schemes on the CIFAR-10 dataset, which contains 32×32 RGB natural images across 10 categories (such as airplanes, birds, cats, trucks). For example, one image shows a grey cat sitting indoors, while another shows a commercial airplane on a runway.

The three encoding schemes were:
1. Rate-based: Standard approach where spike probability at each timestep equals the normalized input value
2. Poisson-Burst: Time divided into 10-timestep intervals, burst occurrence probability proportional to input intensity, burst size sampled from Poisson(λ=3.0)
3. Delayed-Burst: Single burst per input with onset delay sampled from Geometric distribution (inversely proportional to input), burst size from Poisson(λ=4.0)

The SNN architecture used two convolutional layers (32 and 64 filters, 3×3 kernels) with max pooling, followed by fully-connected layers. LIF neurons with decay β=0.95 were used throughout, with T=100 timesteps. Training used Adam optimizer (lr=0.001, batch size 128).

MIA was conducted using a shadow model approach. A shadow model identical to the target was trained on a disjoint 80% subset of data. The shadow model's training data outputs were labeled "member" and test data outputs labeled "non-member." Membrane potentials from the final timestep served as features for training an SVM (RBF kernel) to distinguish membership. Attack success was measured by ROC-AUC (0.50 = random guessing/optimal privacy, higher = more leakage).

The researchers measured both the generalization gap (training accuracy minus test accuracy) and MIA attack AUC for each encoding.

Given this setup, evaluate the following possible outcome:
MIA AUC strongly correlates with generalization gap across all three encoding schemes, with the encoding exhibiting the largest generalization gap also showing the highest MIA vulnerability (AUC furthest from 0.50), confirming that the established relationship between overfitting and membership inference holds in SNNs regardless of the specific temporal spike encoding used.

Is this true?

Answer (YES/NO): NO